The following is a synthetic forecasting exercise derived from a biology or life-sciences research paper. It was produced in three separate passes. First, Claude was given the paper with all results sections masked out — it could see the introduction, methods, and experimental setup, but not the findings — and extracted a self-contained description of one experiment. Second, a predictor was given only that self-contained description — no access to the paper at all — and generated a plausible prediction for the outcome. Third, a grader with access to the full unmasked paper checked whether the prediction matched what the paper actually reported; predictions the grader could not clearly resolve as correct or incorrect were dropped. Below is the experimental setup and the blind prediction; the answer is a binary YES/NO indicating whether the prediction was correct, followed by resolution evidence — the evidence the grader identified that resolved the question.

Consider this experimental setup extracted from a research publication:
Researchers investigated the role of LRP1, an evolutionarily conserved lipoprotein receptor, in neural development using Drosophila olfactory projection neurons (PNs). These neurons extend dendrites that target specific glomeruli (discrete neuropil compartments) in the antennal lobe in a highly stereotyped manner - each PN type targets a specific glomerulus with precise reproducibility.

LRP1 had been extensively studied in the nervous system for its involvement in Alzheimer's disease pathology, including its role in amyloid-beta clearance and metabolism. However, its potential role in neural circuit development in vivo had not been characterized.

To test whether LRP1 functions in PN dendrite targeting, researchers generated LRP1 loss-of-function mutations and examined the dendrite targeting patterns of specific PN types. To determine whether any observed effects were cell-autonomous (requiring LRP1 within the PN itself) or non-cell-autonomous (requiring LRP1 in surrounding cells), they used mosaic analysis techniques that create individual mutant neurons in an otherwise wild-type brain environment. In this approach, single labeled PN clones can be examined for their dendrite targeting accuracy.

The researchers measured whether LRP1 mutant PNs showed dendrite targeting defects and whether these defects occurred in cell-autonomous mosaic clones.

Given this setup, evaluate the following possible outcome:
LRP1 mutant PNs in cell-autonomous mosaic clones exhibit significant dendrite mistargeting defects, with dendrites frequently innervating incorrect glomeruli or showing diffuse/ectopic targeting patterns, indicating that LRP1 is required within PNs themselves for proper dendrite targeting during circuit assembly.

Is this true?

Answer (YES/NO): YES